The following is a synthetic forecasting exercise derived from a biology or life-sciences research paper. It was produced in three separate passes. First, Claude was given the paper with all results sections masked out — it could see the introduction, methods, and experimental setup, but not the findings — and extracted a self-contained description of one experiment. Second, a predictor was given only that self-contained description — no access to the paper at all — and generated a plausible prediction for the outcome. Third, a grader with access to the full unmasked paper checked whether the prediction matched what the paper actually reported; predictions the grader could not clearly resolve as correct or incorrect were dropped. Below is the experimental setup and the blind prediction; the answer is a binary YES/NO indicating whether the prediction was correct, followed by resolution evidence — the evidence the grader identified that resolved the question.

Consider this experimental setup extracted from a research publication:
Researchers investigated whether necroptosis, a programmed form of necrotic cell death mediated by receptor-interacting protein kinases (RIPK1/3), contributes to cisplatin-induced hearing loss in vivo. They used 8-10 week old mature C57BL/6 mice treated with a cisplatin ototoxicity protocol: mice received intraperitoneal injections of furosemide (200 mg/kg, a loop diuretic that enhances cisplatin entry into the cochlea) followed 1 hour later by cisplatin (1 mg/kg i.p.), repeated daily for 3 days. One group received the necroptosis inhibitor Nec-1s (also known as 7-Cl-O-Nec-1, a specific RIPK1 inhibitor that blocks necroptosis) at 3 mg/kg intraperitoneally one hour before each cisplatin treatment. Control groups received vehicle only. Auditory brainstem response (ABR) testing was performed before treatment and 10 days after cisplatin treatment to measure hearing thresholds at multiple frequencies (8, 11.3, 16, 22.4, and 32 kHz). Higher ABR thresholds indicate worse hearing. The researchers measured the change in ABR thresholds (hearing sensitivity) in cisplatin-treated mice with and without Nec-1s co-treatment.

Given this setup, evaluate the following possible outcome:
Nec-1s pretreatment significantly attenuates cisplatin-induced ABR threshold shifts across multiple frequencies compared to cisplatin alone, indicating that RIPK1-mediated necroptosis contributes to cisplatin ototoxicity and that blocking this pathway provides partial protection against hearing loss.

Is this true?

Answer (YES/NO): YES